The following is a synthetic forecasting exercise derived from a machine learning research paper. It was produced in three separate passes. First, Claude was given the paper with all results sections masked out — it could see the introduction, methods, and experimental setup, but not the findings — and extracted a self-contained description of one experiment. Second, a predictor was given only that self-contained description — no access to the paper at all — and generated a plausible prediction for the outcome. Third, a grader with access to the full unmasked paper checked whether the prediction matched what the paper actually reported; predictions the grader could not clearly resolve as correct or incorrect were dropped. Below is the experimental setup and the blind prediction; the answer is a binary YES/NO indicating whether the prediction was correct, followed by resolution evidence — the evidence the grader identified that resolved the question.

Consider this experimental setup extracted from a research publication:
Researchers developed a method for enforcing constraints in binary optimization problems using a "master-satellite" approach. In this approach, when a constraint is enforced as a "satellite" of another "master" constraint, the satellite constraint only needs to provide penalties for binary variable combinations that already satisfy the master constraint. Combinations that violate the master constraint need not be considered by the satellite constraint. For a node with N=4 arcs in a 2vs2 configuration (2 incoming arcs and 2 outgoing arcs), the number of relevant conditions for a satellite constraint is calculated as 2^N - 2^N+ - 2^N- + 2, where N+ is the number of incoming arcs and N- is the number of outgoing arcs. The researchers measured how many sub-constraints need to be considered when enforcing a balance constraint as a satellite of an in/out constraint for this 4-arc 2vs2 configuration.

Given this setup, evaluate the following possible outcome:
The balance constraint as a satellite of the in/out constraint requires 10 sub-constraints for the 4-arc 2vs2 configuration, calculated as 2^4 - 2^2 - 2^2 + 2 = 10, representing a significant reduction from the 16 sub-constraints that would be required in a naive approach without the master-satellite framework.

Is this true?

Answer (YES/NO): YES